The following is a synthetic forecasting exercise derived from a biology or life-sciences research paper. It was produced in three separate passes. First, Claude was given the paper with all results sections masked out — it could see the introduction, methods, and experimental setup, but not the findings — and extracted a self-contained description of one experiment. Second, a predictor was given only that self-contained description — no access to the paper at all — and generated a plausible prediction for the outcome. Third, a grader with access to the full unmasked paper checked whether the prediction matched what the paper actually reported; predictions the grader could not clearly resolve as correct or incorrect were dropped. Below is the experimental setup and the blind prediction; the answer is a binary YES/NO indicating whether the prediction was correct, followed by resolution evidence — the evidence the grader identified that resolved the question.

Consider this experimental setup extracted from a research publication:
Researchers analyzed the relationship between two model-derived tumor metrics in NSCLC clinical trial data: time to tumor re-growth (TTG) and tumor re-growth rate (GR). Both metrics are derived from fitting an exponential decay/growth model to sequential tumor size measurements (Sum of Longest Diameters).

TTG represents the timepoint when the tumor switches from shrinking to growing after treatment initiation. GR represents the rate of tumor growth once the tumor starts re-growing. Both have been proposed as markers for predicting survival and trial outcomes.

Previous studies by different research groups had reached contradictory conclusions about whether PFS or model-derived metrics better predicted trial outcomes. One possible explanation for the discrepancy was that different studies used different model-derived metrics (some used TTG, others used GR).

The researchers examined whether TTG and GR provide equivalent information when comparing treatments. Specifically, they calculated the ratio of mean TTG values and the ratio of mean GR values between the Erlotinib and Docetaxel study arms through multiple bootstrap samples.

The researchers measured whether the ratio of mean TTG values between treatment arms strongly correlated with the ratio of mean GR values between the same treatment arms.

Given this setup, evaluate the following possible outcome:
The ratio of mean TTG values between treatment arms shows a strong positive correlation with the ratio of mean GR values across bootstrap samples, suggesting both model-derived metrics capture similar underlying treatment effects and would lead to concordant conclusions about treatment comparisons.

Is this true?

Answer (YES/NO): NO